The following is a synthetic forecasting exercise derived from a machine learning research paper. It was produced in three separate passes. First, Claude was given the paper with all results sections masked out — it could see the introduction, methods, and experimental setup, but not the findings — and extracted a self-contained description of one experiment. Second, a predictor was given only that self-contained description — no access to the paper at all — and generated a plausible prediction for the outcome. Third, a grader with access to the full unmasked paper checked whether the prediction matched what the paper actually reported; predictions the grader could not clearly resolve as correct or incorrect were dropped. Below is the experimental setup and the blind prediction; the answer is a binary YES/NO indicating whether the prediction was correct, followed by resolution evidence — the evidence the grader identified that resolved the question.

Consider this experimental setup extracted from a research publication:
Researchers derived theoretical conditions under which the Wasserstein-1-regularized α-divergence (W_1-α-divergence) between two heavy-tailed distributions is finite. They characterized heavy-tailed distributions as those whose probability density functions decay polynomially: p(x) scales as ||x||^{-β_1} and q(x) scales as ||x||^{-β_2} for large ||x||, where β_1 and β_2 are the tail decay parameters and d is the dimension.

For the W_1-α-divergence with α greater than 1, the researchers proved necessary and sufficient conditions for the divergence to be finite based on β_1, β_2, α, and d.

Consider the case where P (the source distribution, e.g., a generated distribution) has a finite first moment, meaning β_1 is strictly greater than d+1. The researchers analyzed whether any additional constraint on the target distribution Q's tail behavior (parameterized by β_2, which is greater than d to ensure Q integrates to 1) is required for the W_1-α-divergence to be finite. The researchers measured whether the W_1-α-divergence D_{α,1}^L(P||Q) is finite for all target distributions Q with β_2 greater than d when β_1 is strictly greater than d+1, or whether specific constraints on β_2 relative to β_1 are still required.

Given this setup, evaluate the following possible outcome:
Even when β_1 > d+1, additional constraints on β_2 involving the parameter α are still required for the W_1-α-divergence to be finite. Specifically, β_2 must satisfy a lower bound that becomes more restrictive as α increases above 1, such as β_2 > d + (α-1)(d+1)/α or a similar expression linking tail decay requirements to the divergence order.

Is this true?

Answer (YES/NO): NO